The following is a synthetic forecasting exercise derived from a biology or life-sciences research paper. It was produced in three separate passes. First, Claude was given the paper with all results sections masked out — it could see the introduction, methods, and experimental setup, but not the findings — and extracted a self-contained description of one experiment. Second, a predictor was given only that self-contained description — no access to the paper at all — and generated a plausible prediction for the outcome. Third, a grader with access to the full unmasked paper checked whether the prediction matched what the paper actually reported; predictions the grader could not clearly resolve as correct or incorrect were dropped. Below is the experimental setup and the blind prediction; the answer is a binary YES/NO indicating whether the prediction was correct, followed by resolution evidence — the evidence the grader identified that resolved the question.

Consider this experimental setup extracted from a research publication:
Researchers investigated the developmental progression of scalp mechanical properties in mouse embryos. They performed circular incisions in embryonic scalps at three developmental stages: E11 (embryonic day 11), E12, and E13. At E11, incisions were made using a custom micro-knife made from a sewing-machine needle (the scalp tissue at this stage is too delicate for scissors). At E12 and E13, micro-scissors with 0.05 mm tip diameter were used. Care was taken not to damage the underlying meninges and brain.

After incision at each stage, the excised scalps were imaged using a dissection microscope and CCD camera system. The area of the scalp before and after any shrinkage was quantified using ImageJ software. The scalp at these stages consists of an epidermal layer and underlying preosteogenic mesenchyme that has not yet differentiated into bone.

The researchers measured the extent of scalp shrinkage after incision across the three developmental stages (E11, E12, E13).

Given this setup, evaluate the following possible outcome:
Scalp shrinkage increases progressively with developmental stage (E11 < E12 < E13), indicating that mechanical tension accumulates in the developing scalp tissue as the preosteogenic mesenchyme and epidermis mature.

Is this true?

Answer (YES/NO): NO